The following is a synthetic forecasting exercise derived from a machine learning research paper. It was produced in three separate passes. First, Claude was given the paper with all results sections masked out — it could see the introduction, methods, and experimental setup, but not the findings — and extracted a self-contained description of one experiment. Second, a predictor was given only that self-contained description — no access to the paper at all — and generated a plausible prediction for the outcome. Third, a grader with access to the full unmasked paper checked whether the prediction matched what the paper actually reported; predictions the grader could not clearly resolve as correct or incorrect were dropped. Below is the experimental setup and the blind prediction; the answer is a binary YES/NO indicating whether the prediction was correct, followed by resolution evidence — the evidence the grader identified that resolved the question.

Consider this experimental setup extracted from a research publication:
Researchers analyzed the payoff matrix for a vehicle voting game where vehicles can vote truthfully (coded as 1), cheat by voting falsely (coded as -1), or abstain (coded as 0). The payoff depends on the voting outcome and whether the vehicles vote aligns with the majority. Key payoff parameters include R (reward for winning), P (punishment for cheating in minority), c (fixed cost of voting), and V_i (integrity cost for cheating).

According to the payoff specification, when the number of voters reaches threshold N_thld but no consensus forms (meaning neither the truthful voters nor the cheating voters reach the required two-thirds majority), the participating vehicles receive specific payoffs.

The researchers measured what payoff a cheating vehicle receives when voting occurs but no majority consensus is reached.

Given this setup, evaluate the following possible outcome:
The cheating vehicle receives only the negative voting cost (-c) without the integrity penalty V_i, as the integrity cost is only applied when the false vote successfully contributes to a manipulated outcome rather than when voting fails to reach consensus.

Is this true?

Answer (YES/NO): NO